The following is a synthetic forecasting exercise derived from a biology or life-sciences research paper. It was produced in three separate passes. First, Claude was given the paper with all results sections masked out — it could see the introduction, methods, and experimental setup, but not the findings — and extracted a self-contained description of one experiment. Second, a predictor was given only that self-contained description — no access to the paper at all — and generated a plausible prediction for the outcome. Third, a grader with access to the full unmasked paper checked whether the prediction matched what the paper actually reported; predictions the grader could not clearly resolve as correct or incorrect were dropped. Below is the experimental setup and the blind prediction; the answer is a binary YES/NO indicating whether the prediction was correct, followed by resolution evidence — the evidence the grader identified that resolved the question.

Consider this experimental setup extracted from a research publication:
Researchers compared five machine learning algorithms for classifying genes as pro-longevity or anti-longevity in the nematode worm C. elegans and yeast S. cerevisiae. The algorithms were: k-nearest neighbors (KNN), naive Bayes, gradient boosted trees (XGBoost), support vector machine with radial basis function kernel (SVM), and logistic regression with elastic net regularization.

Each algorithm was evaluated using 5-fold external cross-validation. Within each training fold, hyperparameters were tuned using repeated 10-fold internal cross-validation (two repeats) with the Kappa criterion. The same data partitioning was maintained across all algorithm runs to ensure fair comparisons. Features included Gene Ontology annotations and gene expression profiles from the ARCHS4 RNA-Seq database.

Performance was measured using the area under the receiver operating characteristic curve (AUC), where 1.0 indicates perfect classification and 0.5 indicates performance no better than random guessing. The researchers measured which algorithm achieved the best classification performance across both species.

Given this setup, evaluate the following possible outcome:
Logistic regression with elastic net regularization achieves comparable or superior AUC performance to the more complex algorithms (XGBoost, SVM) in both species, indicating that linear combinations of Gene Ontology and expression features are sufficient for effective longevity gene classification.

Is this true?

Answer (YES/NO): YES